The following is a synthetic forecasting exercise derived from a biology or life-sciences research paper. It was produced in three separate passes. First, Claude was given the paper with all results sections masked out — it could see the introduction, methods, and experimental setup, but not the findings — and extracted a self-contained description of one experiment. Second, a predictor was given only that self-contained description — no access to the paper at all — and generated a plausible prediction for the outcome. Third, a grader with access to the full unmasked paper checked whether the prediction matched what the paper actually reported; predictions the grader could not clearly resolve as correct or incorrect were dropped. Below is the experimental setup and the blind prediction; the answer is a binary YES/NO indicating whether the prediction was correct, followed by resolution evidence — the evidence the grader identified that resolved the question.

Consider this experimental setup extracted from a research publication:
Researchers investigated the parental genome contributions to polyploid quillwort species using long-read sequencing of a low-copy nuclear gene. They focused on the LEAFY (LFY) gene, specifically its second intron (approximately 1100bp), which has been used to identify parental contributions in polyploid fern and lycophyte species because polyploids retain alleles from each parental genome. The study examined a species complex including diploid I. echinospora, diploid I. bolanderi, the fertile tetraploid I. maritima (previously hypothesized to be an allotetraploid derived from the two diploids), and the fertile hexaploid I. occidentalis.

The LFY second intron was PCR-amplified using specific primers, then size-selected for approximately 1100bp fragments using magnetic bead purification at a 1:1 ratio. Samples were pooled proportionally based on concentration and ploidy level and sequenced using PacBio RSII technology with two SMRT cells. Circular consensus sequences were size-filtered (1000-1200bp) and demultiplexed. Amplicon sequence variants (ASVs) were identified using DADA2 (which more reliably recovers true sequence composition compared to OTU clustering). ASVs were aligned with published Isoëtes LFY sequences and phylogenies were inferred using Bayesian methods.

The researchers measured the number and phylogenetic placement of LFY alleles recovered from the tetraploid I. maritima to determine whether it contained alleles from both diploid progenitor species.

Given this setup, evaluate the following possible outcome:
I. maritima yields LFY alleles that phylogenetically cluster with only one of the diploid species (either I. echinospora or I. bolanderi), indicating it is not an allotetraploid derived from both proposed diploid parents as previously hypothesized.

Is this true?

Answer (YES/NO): NO